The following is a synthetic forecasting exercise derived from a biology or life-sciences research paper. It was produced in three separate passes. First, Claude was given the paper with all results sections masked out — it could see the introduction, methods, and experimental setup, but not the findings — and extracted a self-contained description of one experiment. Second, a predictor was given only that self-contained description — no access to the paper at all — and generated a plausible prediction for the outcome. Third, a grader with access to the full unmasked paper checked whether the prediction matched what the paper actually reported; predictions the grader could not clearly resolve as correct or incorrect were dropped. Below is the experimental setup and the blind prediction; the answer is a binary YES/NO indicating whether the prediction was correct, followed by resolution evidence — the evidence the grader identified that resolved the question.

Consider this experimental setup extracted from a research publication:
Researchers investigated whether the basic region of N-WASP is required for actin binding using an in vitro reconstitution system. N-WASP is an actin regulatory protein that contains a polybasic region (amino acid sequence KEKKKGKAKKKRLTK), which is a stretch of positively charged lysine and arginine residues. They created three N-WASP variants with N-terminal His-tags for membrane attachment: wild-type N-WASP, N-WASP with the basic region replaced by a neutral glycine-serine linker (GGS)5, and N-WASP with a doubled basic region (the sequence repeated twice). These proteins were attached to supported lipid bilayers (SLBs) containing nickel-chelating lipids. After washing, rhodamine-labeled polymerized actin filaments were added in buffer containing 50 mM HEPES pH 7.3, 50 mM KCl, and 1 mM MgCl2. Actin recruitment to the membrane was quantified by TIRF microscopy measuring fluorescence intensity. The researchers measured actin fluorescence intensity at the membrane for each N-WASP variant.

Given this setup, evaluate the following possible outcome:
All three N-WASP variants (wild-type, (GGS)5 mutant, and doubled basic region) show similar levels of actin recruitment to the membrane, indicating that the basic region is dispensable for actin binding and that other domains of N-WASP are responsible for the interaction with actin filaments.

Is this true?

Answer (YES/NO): NO